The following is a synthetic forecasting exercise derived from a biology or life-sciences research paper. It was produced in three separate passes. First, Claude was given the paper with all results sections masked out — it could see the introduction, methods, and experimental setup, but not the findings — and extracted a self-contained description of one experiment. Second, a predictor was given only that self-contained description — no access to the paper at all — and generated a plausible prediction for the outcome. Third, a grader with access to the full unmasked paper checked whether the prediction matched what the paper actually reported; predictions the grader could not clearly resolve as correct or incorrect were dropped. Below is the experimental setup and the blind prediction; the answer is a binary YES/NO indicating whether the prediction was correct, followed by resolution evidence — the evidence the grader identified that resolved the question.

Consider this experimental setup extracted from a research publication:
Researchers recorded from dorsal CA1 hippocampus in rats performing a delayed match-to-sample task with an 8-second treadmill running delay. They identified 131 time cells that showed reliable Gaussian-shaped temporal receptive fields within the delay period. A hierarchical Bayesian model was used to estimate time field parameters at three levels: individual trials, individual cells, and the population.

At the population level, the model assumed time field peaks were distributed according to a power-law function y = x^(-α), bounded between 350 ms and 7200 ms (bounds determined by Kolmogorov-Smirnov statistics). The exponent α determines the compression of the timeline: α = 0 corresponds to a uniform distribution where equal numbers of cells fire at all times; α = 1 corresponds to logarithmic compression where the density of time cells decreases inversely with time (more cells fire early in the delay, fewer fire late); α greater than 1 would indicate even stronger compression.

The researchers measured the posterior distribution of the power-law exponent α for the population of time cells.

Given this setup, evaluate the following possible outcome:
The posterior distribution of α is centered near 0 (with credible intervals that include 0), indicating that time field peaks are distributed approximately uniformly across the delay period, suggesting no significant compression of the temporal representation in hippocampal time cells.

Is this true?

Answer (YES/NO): NO